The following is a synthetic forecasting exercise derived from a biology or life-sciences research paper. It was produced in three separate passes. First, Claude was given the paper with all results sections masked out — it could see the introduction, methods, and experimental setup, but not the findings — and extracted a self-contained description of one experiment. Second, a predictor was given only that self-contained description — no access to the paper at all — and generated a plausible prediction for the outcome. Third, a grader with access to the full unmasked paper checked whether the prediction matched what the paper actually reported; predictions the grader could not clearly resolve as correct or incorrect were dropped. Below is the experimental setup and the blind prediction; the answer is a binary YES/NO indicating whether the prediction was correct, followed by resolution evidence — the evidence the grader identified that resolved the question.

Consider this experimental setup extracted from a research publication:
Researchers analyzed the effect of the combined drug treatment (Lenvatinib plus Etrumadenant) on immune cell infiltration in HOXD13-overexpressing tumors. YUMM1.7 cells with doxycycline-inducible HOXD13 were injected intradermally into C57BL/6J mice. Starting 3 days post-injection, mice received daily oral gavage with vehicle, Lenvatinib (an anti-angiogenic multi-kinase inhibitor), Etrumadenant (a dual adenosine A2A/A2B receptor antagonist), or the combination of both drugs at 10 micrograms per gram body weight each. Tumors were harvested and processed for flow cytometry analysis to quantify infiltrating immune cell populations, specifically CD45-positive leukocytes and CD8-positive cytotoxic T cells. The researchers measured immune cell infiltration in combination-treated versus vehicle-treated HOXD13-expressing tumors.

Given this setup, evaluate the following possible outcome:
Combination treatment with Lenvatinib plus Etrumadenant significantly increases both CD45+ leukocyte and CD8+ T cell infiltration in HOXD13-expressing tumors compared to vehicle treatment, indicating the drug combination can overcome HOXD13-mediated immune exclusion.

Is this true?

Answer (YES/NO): NO